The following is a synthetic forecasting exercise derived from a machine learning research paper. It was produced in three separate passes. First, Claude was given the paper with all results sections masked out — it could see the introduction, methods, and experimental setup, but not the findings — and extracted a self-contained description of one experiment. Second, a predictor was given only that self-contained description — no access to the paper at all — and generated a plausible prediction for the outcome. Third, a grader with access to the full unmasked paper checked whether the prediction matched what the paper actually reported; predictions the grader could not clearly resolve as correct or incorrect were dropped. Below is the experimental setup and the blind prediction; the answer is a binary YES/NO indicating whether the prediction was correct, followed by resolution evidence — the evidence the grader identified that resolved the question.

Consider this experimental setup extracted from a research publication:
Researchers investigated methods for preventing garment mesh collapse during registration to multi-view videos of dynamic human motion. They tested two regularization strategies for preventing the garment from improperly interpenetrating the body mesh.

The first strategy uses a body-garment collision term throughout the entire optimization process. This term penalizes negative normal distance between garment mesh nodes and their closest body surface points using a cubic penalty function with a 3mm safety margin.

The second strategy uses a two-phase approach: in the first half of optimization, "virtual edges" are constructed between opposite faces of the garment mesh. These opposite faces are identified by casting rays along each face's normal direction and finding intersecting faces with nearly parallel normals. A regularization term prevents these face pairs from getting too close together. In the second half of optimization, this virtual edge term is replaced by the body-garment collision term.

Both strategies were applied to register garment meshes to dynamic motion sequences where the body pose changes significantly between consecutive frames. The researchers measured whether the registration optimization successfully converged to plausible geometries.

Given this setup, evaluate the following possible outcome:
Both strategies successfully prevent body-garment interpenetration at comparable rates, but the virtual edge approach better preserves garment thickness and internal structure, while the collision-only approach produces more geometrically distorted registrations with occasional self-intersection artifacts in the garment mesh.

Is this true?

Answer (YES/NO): NO